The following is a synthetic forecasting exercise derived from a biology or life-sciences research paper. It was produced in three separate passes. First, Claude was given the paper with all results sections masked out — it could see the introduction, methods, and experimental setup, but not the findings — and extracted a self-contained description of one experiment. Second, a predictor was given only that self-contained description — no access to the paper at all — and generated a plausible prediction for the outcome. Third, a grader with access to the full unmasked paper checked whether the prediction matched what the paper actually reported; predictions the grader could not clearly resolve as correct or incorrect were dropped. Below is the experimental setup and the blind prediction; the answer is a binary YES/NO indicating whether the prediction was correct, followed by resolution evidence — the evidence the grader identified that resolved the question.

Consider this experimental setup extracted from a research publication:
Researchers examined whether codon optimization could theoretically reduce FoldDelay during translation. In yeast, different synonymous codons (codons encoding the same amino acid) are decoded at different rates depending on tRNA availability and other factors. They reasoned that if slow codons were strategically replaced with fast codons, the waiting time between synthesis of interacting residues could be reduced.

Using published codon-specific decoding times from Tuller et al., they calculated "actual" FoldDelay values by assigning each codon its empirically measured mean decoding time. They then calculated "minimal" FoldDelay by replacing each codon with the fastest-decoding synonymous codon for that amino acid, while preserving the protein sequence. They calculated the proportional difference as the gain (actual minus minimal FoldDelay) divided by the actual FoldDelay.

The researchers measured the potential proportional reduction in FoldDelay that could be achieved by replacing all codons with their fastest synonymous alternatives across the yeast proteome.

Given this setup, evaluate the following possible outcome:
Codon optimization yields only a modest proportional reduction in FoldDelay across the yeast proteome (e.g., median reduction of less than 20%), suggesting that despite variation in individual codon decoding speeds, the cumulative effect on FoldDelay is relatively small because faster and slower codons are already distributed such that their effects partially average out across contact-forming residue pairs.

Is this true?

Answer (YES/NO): NO